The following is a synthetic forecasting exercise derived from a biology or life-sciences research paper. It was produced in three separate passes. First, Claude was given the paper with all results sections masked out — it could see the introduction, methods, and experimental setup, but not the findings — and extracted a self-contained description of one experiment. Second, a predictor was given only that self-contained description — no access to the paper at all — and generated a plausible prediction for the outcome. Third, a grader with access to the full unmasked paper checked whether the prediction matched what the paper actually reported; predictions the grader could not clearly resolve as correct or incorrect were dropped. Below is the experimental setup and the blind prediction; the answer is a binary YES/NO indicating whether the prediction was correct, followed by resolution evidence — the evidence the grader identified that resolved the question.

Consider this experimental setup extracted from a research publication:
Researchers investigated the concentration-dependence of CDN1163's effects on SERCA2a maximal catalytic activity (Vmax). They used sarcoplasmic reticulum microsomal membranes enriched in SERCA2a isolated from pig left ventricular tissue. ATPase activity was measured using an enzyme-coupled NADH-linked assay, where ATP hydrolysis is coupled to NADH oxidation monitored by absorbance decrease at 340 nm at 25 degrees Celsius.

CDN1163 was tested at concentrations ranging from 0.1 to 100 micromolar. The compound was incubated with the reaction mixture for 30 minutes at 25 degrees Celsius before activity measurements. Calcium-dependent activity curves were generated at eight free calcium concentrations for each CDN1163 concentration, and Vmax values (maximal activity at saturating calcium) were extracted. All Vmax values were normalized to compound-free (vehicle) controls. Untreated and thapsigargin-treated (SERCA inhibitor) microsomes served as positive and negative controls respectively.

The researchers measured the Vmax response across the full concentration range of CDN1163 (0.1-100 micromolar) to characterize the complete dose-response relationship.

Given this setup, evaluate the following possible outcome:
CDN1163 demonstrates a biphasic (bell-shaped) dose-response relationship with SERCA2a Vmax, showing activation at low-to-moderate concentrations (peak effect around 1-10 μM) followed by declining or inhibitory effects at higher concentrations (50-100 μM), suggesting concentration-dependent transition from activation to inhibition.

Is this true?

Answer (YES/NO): NO